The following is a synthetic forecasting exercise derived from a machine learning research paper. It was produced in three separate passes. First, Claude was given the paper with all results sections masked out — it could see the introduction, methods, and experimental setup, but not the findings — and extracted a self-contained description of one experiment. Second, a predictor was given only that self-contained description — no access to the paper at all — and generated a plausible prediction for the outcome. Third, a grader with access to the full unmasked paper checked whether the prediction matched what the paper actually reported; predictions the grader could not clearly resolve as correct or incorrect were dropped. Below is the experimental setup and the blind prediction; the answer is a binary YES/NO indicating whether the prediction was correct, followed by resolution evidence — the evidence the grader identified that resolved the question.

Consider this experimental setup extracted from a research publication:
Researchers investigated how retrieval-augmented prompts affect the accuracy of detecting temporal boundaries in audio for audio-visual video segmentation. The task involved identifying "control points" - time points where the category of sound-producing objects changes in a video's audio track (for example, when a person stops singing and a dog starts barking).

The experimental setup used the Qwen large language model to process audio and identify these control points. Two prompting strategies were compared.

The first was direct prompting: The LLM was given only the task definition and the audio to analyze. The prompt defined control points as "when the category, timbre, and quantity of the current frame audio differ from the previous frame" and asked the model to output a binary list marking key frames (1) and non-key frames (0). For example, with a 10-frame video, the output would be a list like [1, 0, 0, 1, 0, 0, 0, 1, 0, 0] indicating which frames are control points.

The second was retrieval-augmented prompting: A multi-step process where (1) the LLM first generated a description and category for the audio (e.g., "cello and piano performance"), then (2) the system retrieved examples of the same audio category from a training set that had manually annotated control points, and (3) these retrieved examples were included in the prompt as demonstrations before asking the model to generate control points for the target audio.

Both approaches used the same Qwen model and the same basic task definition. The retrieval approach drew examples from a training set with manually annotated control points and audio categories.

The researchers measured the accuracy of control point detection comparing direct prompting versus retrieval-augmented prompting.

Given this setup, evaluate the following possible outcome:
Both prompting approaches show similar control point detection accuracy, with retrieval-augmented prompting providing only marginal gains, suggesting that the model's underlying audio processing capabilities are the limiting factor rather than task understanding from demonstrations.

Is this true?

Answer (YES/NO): NO